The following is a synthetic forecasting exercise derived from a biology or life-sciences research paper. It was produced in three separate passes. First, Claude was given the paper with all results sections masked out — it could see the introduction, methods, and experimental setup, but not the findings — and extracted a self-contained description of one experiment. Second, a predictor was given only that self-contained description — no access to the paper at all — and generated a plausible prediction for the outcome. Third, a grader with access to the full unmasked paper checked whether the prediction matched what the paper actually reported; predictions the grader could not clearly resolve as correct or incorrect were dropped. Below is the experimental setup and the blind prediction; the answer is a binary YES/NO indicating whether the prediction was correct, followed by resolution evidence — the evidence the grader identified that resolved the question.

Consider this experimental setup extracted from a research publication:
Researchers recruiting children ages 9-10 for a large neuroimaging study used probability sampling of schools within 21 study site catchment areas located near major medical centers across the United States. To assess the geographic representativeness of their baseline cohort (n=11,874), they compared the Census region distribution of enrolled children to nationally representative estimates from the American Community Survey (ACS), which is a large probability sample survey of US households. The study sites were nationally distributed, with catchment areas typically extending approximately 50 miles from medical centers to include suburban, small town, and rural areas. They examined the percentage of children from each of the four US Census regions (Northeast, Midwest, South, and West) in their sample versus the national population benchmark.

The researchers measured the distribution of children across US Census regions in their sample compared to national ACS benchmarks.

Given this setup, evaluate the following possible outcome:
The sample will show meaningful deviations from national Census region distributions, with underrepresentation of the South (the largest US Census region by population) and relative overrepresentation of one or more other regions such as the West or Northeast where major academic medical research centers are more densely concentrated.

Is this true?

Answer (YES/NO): YES